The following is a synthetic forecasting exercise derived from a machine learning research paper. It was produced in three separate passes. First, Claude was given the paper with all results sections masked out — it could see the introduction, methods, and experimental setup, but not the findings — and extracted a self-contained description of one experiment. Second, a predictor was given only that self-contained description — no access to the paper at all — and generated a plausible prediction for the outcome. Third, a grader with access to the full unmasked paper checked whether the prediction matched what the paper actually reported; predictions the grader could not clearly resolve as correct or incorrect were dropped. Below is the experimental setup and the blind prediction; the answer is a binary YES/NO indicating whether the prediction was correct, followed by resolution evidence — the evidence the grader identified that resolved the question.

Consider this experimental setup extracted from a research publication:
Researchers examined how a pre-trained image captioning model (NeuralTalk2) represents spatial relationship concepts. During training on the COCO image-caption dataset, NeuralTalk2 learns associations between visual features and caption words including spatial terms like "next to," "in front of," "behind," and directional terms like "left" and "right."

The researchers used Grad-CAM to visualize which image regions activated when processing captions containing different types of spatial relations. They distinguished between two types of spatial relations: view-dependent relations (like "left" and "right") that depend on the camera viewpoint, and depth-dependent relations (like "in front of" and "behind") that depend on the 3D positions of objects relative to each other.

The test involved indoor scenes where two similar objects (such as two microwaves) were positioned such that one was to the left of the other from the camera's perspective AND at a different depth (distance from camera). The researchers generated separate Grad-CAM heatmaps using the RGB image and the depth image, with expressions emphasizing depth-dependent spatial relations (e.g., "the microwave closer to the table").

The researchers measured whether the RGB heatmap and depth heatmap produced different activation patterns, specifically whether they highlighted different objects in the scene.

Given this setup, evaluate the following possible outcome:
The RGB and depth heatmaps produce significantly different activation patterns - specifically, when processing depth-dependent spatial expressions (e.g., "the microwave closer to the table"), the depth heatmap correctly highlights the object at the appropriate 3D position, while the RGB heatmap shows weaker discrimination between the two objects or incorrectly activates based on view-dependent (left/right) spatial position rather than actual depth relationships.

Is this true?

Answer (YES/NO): YES